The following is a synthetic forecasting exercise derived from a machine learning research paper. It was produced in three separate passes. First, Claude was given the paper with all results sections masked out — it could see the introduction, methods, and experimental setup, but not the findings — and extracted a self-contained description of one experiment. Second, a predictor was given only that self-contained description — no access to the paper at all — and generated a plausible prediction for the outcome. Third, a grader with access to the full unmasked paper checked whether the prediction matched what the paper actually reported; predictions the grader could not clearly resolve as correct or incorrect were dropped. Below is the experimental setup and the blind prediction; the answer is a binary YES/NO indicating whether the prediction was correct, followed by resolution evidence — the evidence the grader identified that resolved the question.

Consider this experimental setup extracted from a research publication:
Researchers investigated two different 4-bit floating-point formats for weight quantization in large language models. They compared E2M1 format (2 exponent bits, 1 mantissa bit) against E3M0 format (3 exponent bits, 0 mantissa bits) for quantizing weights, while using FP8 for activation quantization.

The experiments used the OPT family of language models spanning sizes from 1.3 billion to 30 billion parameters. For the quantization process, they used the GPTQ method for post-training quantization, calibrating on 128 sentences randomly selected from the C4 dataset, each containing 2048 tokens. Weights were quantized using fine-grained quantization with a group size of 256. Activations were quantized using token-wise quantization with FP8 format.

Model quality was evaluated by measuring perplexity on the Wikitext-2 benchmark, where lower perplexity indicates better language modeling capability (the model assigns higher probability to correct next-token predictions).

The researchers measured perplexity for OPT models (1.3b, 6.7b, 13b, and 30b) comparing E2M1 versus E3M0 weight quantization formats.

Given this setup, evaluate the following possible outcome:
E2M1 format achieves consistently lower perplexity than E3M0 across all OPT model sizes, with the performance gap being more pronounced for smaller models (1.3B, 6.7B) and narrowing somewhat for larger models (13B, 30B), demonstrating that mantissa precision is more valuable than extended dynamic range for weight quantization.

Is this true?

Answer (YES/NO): YES